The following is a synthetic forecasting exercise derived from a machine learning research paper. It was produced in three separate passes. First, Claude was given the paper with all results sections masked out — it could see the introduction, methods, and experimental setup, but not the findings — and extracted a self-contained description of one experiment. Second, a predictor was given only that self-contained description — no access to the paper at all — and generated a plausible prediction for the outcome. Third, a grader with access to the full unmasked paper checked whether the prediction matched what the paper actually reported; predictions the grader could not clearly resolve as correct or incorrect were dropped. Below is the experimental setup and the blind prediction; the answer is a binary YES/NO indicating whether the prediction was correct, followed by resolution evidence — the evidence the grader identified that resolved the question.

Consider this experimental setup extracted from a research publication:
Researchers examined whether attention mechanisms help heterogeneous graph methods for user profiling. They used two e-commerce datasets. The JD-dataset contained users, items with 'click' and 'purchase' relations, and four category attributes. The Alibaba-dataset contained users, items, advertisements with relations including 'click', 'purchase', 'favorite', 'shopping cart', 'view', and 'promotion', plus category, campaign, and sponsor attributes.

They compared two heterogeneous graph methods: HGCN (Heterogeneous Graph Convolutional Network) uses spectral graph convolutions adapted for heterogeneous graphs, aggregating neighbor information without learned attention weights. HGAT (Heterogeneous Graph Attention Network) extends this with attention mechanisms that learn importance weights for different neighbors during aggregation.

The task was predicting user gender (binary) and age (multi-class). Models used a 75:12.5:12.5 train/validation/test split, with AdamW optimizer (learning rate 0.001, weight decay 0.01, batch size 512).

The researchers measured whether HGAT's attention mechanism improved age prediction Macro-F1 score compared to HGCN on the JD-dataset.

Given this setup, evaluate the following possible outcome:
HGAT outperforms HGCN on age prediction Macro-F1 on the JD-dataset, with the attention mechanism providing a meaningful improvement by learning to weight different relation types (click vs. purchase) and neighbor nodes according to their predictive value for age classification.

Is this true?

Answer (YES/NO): NO